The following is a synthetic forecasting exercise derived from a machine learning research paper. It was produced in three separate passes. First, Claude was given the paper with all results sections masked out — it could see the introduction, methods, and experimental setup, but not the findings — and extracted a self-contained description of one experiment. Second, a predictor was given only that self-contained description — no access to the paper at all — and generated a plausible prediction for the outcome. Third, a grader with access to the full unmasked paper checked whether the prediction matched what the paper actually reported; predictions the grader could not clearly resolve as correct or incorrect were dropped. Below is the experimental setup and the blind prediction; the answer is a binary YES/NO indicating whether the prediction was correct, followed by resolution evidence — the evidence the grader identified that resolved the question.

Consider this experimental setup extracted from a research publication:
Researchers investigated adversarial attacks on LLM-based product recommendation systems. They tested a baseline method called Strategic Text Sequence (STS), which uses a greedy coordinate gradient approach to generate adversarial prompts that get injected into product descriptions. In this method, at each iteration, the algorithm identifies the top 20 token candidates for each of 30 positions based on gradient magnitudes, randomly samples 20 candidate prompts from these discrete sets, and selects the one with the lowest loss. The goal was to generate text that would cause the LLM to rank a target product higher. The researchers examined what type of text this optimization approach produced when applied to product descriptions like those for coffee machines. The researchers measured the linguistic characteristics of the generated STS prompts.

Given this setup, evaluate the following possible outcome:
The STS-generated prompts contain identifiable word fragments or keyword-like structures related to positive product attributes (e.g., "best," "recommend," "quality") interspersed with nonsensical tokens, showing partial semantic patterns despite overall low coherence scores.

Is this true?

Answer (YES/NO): NO